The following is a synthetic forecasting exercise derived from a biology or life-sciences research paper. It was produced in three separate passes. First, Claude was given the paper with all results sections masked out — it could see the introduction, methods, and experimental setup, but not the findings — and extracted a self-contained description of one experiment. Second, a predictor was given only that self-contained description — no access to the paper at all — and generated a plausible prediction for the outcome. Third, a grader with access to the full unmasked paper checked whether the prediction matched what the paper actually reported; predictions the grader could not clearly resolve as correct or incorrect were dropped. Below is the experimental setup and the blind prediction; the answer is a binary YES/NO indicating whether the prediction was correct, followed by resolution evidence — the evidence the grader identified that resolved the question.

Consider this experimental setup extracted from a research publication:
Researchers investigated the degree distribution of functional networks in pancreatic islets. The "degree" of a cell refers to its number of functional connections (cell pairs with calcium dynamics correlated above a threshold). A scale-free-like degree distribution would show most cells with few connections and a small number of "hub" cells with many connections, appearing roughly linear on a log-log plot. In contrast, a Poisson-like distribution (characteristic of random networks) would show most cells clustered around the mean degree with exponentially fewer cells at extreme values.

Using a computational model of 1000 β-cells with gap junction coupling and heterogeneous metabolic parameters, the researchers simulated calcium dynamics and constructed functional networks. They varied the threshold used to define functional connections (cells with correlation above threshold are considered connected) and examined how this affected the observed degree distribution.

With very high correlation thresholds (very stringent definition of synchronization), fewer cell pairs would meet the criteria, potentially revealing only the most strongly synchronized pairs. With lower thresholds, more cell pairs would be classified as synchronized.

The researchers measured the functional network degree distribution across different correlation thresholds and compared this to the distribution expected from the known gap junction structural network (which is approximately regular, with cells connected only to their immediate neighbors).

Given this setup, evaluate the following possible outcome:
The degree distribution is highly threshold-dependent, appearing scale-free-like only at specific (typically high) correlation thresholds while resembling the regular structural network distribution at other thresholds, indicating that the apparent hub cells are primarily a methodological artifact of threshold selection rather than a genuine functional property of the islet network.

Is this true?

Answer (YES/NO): NO